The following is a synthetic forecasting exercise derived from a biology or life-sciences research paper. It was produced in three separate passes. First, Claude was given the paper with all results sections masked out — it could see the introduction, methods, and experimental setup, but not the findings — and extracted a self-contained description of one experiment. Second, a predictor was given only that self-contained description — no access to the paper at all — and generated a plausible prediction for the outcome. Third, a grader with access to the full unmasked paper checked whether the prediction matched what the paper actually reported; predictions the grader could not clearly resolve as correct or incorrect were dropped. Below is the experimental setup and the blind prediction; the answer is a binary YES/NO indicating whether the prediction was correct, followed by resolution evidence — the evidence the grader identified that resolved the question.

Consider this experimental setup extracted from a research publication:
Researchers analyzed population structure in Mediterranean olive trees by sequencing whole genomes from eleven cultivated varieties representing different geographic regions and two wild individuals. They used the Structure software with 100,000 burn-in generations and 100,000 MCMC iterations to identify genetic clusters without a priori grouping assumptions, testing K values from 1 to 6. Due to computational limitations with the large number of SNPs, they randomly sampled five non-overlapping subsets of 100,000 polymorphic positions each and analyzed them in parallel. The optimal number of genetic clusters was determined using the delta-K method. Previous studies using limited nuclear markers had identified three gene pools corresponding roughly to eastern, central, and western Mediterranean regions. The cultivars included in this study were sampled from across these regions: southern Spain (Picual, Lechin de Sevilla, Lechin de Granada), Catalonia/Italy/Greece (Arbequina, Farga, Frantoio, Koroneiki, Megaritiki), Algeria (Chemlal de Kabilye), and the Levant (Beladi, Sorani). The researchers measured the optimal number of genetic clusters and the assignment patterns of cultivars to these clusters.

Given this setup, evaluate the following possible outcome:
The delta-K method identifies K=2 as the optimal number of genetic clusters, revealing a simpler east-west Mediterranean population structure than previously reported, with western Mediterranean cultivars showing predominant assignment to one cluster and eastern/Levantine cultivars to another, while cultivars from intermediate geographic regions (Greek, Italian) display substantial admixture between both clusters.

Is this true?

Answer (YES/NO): NO